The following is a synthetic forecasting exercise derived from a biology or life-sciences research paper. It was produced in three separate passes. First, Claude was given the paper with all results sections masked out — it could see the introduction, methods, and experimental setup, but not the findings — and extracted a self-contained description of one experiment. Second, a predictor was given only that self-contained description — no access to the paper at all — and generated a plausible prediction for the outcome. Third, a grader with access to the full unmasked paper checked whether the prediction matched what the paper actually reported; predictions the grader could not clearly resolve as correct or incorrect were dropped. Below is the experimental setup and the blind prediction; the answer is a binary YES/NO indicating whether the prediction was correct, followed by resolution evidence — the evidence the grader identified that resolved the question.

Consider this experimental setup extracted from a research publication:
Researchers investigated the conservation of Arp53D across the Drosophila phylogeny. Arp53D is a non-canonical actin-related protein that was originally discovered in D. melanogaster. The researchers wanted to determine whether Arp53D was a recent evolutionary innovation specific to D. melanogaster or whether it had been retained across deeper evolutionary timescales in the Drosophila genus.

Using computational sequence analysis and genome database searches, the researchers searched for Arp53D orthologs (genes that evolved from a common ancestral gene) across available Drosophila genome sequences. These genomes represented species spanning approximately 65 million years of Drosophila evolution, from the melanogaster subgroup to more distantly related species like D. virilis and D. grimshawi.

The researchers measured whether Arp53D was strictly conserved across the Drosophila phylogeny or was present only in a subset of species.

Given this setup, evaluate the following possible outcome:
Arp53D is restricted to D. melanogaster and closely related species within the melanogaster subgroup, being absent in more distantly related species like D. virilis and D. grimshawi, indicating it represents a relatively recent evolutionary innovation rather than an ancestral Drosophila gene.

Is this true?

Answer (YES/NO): NO